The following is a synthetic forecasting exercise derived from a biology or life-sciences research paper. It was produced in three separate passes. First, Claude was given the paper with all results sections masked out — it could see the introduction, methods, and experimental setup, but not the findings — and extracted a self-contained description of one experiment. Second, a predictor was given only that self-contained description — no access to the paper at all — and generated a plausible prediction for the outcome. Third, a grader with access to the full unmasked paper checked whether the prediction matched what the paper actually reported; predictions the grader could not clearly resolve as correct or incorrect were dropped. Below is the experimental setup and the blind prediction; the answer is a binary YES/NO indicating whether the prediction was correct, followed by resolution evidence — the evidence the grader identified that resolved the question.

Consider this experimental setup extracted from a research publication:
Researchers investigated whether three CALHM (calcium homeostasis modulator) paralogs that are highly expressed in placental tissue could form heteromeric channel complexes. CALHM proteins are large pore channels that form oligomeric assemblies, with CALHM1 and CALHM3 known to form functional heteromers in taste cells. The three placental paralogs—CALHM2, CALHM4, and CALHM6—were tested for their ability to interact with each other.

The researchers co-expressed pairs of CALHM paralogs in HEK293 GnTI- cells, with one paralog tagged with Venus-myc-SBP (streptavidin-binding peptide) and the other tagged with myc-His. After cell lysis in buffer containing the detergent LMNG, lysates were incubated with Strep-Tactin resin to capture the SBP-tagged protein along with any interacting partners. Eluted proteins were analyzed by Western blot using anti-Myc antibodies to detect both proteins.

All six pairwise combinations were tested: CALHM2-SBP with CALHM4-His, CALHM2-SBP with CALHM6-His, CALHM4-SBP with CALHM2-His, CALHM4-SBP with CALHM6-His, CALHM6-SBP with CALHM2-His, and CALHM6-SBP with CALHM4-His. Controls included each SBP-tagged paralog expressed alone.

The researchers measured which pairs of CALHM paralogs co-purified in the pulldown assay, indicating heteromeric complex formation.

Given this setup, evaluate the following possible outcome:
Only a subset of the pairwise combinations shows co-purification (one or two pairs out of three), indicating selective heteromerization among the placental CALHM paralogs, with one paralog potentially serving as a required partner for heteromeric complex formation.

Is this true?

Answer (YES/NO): NO